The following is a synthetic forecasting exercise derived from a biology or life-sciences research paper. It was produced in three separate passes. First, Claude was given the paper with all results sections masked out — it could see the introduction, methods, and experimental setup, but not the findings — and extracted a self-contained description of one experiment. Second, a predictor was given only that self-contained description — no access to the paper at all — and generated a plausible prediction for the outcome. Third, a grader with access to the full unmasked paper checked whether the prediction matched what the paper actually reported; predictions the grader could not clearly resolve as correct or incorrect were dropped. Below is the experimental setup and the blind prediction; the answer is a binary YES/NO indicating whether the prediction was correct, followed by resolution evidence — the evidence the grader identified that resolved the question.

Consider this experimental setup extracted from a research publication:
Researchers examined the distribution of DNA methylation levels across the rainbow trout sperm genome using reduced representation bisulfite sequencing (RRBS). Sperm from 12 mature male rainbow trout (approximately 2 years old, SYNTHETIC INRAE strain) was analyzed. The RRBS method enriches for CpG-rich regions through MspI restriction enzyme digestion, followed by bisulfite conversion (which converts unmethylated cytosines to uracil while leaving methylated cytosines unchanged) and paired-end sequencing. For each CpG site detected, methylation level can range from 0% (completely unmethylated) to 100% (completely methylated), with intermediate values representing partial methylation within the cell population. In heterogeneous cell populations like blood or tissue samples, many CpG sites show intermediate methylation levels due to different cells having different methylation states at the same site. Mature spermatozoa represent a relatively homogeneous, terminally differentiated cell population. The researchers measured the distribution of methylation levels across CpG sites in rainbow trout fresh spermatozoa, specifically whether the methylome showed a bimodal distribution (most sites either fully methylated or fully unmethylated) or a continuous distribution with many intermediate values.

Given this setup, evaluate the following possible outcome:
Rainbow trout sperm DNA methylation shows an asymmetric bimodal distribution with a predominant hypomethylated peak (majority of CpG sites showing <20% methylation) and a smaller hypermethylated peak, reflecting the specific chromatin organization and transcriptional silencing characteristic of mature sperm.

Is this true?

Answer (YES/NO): NO